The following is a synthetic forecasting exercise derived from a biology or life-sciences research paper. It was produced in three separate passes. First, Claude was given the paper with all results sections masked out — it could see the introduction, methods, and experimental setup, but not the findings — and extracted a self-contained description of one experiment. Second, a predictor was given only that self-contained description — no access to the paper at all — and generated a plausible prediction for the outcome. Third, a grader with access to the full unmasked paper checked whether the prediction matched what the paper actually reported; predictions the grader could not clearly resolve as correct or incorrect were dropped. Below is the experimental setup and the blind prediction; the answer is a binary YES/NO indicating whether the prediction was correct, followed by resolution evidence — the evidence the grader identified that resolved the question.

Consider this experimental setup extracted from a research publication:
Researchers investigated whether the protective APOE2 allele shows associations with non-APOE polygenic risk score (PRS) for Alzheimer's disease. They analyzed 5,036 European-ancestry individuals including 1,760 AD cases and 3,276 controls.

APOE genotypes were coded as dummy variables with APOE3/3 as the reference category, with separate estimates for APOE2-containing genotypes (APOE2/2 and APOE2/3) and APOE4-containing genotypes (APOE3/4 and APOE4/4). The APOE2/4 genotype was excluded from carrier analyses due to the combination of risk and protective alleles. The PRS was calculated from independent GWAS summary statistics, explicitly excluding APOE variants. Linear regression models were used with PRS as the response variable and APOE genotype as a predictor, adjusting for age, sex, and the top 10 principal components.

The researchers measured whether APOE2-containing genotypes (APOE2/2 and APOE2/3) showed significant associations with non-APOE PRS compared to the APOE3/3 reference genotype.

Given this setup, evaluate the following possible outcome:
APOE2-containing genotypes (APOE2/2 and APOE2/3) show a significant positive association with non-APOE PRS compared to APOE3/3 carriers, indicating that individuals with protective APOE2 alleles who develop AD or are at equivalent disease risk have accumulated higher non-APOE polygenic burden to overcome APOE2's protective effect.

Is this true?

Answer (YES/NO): NO